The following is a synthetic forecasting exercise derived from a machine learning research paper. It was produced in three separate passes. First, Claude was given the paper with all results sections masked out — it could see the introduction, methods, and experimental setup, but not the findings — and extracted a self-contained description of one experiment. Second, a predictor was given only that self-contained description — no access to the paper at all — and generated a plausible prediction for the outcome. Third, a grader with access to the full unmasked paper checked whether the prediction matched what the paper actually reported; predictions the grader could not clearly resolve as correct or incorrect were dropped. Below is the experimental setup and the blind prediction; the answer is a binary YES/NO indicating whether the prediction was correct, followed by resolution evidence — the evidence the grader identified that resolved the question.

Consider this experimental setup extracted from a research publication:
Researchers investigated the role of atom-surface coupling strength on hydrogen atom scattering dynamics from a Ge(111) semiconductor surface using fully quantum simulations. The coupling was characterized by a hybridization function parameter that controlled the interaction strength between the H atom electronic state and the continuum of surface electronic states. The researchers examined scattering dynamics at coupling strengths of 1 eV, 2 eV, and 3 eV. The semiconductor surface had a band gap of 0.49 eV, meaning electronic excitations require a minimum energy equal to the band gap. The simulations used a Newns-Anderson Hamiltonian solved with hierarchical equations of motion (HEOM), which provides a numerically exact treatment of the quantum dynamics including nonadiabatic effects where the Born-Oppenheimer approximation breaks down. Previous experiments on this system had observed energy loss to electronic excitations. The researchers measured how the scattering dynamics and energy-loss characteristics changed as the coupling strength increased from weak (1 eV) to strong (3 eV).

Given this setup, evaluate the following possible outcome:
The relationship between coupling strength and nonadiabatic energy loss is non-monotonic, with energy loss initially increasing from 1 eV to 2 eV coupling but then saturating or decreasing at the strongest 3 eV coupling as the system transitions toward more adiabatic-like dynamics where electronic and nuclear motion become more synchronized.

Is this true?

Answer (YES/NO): NO